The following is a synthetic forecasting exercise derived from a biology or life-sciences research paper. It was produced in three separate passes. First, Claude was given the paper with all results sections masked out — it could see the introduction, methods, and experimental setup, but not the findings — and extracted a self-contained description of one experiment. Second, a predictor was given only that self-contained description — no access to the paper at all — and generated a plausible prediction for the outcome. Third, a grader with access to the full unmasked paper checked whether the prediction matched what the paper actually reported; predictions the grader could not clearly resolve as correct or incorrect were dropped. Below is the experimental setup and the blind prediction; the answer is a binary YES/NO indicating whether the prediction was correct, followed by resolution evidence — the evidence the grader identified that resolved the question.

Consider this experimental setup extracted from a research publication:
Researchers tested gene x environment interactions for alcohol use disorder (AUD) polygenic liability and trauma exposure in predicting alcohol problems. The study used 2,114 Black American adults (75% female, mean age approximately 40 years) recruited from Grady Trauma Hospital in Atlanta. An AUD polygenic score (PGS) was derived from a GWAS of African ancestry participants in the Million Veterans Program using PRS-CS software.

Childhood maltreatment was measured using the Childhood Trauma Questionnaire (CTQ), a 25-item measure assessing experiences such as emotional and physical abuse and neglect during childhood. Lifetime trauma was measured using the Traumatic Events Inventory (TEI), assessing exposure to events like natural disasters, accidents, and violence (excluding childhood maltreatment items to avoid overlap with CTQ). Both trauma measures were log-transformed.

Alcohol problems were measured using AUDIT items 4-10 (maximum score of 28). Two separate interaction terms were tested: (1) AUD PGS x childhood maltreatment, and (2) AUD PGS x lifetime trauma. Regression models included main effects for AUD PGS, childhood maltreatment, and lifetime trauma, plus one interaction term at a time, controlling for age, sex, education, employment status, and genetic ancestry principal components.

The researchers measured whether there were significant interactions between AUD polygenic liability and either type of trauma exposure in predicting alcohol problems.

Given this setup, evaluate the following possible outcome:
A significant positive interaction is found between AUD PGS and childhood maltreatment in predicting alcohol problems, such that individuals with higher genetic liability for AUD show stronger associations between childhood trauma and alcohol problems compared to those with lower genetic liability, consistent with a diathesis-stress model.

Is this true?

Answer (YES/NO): NO